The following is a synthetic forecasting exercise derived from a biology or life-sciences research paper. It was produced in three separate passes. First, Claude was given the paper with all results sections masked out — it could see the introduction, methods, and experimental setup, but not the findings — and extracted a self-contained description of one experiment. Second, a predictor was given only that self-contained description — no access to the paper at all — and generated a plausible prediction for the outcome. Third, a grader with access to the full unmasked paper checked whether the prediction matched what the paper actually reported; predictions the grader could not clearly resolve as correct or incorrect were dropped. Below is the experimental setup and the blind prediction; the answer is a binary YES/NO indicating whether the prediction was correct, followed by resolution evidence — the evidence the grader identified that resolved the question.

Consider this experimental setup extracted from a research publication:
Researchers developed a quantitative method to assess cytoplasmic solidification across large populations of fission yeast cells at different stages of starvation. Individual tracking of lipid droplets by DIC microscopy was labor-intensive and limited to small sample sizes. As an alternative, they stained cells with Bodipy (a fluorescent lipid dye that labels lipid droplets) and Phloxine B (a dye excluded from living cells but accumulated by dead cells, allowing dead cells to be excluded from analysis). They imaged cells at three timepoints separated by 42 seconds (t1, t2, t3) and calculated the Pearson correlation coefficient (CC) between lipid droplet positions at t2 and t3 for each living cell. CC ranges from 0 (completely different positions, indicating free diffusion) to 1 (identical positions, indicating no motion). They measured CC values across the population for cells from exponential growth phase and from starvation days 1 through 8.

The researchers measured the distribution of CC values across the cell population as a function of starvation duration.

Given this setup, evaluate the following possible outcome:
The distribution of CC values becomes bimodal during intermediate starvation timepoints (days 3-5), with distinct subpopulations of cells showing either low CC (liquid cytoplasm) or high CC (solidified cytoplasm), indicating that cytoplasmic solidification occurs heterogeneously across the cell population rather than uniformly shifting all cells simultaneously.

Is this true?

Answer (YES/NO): NO